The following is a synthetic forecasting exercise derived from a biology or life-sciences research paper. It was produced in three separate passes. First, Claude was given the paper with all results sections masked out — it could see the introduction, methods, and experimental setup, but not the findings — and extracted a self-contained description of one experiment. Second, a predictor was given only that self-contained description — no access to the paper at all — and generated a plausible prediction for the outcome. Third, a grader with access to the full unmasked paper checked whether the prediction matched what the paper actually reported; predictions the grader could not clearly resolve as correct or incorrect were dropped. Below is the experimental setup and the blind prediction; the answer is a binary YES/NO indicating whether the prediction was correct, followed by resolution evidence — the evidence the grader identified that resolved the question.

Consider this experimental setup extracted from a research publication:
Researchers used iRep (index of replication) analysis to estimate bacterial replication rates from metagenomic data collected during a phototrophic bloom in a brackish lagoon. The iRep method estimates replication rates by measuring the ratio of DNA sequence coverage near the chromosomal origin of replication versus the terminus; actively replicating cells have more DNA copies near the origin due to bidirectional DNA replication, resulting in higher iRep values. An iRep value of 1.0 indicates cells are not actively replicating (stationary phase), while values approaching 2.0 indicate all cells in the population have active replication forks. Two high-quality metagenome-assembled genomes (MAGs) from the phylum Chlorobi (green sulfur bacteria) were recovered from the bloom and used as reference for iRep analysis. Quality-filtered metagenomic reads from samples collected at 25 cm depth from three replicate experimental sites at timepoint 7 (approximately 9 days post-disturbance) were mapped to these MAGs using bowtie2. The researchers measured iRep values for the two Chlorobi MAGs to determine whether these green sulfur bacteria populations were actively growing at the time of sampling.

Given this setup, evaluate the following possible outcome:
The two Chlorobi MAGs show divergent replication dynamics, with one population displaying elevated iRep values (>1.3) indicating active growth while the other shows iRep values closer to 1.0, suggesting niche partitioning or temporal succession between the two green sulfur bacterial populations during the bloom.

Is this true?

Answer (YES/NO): NO